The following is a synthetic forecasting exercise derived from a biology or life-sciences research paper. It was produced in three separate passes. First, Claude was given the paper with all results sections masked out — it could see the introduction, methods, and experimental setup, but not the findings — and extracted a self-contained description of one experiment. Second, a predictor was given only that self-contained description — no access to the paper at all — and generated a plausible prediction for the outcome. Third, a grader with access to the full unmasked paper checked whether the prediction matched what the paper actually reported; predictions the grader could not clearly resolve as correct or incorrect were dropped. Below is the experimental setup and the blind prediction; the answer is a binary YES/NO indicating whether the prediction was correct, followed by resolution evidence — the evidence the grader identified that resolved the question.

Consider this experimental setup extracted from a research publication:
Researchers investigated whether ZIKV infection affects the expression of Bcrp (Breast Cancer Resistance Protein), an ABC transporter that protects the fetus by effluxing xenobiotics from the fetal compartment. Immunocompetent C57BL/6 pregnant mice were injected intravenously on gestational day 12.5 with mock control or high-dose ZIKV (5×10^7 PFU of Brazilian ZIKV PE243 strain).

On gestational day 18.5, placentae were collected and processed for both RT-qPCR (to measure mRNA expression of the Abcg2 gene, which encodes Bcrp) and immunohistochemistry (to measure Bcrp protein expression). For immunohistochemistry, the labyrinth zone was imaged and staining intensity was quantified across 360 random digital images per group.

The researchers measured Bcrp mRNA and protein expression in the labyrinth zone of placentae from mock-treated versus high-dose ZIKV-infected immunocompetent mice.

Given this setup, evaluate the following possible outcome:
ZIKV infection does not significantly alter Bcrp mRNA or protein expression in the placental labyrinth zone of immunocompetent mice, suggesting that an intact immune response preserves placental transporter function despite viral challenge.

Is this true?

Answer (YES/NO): NO